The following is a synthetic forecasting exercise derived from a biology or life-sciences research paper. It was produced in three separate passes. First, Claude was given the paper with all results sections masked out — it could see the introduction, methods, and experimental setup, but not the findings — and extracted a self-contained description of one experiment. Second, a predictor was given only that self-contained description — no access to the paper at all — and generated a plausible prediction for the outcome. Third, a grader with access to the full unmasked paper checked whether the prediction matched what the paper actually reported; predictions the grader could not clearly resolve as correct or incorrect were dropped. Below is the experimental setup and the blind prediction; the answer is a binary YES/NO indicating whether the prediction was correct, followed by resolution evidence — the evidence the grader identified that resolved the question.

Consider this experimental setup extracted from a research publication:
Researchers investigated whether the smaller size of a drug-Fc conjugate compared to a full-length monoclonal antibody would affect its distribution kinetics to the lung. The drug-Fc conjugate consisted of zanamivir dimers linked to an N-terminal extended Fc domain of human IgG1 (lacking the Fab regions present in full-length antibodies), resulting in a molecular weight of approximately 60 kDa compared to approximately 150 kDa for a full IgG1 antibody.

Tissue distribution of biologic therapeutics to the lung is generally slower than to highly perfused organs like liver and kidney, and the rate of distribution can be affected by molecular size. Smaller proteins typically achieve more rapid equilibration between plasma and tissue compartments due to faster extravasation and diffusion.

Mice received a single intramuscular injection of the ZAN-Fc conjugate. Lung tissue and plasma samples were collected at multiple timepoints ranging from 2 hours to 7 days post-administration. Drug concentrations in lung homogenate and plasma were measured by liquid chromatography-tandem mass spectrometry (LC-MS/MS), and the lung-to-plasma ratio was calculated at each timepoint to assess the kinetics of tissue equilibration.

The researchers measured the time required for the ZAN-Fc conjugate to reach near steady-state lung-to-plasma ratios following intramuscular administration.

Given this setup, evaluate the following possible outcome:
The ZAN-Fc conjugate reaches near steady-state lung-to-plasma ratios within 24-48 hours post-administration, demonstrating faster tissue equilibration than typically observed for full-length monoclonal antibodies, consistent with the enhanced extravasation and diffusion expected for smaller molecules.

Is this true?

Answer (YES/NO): YES